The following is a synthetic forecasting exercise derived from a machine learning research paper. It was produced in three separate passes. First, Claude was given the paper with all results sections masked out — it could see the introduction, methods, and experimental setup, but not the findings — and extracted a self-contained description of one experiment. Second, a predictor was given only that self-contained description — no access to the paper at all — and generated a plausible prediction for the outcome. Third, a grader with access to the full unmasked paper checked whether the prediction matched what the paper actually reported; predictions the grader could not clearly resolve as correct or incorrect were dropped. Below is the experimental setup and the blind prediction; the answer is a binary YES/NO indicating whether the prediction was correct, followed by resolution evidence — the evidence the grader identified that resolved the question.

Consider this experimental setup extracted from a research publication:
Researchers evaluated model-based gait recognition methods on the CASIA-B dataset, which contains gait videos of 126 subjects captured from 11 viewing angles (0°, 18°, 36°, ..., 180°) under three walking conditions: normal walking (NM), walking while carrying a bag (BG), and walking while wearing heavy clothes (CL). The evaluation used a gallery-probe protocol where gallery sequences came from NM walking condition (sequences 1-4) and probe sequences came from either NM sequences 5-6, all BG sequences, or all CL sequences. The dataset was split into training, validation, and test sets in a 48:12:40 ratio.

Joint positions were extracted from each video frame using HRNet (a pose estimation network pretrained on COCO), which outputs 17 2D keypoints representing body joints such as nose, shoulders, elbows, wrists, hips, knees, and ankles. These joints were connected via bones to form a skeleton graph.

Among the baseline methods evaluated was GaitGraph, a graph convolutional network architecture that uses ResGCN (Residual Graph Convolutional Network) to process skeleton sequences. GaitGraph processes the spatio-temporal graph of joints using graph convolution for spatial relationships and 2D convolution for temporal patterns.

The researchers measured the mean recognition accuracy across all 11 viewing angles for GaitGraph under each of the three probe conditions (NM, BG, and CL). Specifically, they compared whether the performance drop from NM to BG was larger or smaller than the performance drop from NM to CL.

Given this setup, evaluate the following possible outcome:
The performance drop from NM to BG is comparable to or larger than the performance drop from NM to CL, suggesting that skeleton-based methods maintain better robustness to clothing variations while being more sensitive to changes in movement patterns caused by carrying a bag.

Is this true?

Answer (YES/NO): NO